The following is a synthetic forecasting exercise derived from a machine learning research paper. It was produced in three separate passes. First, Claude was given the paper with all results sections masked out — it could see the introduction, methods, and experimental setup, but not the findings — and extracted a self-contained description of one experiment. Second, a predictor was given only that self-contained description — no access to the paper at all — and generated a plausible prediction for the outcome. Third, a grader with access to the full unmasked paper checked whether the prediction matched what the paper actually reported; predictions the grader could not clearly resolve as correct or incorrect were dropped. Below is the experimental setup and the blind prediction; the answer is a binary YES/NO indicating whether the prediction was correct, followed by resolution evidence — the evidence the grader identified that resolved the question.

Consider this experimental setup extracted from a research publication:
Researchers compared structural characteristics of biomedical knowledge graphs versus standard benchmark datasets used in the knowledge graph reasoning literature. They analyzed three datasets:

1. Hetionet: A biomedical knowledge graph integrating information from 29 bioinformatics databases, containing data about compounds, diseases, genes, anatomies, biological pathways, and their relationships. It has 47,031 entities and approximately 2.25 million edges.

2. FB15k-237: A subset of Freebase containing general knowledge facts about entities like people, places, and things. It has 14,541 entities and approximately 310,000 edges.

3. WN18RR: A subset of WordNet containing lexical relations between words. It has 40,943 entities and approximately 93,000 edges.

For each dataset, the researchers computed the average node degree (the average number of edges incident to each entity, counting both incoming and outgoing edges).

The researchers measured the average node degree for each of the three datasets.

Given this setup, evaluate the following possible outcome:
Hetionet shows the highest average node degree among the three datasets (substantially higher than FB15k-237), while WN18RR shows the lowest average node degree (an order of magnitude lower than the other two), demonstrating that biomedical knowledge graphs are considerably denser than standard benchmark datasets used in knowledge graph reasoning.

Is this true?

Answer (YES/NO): YES